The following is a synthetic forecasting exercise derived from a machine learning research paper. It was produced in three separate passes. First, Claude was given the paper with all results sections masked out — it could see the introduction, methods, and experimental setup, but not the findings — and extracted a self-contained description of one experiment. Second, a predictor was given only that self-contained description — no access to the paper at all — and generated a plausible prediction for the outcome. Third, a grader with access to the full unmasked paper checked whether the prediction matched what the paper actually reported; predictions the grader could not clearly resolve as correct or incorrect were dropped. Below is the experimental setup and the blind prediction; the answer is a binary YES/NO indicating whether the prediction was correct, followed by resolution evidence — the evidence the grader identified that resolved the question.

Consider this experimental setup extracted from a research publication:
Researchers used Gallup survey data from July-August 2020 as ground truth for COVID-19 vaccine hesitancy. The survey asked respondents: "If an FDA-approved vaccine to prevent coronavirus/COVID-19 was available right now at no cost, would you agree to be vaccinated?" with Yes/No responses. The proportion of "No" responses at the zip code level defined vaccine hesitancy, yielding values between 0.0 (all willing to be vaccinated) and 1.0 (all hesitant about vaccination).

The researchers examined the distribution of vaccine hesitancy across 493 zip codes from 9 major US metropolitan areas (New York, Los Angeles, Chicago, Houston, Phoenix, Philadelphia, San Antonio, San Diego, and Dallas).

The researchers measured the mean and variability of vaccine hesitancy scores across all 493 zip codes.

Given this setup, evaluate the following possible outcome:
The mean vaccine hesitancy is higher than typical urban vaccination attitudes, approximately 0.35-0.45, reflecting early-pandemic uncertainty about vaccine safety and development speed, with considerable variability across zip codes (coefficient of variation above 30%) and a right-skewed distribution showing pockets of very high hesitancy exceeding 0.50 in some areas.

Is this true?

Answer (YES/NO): NO